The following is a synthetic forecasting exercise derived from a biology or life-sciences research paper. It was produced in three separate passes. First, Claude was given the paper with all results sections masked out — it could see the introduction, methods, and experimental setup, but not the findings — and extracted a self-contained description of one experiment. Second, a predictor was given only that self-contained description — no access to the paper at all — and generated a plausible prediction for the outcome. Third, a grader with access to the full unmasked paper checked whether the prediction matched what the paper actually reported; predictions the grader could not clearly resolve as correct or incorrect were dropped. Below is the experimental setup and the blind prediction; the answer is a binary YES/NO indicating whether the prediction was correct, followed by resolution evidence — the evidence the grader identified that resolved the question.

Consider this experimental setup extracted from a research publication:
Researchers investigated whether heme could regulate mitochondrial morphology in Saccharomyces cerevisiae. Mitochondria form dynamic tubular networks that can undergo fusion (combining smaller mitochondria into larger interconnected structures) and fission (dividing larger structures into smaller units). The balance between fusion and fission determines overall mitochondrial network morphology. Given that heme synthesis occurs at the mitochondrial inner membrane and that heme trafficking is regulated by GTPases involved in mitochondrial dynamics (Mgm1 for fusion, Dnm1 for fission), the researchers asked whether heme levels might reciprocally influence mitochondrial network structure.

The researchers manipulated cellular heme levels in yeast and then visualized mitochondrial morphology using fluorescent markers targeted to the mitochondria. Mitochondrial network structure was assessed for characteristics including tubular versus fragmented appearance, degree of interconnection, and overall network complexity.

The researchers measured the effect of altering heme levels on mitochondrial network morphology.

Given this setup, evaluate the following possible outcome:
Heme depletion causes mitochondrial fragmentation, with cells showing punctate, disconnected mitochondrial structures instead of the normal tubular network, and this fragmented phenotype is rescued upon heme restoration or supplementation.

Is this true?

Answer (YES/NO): NO